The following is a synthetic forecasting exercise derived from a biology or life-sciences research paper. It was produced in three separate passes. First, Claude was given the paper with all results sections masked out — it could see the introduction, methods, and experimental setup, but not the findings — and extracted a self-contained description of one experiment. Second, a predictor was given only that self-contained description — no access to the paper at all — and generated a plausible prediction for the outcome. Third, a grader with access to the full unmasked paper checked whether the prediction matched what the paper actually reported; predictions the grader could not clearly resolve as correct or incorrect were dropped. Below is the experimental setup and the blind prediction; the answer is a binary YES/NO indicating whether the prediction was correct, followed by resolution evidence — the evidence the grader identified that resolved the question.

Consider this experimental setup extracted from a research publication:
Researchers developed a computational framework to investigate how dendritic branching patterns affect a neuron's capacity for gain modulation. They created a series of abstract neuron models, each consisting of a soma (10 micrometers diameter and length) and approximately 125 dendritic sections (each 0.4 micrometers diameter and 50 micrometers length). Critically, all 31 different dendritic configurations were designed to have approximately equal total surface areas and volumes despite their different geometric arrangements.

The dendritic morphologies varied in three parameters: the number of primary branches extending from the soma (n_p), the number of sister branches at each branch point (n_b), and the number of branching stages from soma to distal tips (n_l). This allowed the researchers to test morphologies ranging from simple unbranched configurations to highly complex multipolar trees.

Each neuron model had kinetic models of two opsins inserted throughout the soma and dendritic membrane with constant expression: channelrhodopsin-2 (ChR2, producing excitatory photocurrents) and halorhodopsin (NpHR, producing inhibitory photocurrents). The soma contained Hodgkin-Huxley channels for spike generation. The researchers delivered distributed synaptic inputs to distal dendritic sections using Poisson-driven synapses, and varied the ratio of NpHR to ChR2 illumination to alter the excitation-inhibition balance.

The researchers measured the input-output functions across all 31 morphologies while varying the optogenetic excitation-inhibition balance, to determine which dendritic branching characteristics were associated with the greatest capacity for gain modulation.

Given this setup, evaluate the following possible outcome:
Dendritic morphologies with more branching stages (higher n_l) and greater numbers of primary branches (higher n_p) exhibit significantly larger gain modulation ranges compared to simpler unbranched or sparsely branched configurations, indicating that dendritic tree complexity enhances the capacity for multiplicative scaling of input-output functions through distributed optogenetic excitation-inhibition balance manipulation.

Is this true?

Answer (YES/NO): NO